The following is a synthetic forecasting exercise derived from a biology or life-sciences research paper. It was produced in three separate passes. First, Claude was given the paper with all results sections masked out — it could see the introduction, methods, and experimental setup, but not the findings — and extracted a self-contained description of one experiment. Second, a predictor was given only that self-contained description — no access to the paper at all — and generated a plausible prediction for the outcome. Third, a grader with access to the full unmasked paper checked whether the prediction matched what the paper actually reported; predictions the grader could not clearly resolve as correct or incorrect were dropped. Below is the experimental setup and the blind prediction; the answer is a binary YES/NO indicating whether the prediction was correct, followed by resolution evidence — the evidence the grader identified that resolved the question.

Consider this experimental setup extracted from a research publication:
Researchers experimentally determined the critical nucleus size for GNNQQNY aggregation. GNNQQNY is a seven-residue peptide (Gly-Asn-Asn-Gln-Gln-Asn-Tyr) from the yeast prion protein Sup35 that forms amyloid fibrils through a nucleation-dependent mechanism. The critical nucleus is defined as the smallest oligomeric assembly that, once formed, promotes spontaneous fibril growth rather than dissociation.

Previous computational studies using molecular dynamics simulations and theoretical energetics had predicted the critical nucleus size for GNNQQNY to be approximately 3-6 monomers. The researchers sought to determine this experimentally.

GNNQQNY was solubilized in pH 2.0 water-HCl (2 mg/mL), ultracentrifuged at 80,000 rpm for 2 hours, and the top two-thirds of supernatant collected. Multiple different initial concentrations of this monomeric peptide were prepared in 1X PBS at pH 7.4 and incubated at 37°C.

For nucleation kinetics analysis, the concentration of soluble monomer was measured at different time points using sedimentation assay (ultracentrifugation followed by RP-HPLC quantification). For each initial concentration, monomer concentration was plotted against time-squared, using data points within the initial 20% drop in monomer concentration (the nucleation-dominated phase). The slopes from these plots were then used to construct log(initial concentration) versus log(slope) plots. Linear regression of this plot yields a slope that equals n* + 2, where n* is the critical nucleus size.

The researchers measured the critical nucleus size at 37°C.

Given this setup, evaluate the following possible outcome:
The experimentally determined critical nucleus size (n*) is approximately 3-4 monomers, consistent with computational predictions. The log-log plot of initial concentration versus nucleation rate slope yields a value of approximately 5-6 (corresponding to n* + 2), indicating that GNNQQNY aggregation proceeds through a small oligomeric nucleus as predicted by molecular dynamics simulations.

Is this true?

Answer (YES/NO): NO